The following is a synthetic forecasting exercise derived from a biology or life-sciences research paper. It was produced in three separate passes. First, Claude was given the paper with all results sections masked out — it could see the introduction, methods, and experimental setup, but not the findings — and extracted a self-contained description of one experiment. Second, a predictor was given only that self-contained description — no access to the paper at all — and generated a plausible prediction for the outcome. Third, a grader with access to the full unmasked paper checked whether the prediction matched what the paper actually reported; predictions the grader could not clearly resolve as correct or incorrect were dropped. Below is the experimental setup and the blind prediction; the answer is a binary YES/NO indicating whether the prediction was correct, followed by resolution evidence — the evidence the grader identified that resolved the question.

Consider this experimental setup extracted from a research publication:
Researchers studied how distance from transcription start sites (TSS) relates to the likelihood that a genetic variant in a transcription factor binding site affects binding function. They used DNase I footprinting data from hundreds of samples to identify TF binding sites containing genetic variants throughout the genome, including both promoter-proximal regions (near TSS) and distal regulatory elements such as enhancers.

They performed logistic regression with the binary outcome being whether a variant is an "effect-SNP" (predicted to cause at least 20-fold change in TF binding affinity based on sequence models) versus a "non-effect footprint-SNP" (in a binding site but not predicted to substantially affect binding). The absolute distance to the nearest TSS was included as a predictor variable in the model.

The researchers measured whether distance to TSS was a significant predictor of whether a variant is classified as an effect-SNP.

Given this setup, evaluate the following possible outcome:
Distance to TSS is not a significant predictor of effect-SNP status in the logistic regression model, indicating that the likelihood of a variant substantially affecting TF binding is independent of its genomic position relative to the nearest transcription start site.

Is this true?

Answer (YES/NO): NO